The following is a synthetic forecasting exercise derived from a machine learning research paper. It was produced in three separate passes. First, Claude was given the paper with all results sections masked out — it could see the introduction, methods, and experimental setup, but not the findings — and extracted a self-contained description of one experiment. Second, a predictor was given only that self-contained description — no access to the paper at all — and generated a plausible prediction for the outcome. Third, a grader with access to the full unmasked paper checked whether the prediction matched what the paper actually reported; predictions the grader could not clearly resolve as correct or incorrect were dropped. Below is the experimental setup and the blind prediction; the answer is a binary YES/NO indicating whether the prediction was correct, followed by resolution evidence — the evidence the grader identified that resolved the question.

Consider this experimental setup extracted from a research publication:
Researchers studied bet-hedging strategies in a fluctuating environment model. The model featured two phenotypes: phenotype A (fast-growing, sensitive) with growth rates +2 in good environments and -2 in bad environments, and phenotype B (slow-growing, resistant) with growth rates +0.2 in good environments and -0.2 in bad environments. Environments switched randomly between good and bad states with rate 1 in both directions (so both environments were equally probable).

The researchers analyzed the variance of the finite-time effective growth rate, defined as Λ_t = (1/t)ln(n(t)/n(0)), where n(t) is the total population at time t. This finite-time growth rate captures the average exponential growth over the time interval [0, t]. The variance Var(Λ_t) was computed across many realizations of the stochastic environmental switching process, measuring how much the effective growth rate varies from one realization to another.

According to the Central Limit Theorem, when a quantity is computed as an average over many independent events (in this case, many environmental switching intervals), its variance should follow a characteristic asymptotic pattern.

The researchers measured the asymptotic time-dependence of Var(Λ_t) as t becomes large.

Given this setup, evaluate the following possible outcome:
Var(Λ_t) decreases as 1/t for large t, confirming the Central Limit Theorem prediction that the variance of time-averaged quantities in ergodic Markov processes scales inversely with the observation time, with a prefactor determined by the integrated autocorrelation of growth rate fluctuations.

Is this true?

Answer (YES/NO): NO